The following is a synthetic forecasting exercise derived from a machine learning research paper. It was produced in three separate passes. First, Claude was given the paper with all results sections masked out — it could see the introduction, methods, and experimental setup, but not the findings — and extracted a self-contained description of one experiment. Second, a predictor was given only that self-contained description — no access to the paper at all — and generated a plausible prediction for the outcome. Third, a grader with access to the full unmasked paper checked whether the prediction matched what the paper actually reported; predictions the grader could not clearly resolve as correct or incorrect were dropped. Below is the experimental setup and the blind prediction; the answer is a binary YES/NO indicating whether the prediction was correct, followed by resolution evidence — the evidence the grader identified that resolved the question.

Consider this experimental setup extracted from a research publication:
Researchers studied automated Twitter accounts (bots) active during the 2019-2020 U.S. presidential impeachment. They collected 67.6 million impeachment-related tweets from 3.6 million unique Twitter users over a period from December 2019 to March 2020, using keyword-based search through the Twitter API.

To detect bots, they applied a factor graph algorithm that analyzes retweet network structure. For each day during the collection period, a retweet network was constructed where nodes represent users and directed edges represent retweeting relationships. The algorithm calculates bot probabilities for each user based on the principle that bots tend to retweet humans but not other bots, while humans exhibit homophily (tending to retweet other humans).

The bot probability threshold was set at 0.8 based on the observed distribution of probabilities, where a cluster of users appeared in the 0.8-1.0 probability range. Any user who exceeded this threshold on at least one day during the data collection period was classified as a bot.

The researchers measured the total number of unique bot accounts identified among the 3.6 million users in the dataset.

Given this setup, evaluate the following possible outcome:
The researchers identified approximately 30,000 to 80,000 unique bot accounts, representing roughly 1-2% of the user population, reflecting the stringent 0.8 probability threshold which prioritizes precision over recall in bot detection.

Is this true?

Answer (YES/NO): NO